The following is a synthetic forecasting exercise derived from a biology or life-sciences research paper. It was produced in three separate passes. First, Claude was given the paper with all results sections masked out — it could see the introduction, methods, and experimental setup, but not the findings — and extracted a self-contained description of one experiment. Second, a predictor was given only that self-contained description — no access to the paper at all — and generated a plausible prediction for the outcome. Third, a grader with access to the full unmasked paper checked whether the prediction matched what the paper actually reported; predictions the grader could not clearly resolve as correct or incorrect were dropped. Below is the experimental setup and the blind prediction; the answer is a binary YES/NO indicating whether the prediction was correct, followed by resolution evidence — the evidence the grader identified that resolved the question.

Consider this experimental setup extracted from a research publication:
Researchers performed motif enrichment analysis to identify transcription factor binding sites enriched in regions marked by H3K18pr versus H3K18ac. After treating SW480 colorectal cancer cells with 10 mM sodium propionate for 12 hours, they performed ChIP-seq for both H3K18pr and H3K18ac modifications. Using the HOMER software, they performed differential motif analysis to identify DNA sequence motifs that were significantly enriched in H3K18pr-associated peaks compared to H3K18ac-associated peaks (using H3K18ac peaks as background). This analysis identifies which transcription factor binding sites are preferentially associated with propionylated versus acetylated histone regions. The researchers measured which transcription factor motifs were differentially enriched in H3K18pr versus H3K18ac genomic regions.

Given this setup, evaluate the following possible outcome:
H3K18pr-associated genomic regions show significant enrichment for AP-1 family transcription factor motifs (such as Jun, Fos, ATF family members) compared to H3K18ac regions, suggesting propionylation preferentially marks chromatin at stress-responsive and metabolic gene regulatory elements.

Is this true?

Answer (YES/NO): YES